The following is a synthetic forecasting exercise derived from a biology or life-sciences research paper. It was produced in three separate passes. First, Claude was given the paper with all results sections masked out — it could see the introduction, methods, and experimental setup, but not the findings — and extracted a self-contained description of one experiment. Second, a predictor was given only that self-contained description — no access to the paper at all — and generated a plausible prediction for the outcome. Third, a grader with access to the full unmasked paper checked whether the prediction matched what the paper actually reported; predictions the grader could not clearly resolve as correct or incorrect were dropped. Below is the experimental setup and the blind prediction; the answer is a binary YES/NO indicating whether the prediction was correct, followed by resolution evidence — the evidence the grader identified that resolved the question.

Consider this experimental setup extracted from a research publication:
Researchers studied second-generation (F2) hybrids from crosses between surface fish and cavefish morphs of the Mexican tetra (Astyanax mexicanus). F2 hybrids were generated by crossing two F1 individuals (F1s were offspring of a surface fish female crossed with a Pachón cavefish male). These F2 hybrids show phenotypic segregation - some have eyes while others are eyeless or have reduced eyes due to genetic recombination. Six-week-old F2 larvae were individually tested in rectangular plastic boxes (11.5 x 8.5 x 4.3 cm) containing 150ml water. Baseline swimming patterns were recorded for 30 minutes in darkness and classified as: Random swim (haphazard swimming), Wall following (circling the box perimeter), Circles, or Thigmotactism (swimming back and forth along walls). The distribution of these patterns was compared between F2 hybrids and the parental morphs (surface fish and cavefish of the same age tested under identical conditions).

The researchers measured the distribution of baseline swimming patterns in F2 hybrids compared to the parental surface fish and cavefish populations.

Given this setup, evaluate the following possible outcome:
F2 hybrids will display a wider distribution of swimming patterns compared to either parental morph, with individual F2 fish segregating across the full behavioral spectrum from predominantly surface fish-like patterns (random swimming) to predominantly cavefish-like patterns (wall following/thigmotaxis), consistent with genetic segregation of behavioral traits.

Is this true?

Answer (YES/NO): YES